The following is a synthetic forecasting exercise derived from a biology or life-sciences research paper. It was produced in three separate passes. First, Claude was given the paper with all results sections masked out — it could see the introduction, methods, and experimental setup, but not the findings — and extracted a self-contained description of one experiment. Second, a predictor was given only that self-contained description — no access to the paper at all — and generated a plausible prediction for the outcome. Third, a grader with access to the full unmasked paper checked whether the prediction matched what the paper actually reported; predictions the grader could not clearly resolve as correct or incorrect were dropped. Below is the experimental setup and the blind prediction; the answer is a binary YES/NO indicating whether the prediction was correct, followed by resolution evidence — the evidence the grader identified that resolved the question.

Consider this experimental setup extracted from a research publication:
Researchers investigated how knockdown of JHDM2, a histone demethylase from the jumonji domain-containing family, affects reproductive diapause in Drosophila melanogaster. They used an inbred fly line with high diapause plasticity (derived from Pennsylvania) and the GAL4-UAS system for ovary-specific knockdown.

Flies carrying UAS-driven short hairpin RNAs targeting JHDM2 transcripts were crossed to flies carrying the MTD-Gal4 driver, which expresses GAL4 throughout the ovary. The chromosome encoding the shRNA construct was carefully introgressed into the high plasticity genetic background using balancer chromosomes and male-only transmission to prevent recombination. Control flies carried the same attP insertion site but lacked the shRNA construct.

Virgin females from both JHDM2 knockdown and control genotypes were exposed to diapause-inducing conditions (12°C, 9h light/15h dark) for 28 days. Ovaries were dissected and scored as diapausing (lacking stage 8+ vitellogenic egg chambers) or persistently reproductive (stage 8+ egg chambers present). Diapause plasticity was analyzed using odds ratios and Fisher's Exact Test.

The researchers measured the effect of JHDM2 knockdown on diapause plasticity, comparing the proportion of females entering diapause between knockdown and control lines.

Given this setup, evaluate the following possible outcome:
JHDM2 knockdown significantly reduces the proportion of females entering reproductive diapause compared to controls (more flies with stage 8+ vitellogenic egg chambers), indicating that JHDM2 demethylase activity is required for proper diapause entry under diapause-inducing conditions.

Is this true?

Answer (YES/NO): NO